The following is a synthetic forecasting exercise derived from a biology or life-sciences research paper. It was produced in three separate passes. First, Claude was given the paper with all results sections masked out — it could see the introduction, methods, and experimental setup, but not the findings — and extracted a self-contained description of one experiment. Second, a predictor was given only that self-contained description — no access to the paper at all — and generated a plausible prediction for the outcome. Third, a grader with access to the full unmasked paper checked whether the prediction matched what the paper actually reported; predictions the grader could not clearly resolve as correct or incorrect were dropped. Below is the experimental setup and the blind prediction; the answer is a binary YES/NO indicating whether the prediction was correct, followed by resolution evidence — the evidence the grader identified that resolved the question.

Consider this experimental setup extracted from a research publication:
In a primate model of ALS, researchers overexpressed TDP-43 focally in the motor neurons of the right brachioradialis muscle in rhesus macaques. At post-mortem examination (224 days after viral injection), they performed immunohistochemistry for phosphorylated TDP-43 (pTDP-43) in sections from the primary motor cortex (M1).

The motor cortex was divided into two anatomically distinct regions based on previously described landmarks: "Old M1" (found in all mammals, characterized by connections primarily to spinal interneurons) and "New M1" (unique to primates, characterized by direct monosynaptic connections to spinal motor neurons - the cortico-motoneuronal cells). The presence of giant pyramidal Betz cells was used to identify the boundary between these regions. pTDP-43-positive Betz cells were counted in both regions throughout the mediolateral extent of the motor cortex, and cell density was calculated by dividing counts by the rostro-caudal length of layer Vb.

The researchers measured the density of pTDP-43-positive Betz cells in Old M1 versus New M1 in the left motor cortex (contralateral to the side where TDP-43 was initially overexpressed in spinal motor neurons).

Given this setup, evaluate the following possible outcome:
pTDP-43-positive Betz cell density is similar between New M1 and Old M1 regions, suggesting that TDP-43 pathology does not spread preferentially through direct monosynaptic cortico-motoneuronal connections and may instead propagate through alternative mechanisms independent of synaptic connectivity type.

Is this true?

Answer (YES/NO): NO